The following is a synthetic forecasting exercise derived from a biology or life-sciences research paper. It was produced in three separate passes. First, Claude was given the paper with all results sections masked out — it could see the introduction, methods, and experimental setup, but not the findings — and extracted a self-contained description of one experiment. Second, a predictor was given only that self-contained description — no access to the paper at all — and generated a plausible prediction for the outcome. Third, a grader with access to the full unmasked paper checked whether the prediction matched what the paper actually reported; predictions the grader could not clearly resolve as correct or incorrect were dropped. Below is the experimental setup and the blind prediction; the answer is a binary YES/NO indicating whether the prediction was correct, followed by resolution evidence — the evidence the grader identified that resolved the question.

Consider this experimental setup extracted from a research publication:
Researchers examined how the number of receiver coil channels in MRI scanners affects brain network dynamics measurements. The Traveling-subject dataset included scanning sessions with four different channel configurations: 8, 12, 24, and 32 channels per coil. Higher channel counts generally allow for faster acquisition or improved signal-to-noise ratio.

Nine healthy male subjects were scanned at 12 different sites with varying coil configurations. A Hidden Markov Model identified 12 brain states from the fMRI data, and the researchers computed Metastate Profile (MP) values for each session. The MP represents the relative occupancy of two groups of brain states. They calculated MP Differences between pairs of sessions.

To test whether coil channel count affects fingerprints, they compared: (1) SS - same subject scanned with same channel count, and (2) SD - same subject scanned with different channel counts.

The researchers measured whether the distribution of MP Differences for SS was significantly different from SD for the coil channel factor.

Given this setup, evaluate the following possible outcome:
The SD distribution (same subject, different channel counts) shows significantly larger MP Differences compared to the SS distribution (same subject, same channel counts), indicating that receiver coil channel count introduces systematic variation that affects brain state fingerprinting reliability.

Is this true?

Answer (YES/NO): YES